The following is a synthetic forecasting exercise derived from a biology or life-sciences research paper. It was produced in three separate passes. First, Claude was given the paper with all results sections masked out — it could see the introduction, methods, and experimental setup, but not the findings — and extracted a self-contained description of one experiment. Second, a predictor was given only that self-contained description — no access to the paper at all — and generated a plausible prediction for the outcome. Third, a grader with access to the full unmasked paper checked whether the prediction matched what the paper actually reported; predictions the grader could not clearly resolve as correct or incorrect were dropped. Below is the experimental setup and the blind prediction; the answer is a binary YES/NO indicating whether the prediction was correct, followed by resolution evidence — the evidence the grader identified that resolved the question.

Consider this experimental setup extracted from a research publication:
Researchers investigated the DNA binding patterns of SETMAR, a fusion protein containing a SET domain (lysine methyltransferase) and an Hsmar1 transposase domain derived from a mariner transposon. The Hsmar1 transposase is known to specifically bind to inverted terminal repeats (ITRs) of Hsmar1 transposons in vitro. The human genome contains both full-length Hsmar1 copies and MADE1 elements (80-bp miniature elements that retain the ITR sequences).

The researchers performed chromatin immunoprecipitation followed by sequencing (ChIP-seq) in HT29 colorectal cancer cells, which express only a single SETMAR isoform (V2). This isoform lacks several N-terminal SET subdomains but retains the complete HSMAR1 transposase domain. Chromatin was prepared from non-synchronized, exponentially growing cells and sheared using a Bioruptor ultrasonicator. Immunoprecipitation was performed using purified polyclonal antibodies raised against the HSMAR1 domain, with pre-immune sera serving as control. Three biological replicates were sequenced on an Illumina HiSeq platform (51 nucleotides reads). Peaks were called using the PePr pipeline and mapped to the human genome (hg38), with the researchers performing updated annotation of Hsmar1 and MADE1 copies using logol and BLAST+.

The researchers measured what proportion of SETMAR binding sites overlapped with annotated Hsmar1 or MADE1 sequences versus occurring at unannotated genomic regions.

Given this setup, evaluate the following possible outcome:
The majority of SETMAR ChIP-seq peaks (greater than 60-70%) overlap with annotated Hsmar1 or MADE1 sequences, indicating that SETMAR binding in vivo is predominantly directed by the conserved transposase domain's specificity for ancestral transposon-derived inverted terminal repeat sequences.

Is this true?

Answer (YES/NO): YES